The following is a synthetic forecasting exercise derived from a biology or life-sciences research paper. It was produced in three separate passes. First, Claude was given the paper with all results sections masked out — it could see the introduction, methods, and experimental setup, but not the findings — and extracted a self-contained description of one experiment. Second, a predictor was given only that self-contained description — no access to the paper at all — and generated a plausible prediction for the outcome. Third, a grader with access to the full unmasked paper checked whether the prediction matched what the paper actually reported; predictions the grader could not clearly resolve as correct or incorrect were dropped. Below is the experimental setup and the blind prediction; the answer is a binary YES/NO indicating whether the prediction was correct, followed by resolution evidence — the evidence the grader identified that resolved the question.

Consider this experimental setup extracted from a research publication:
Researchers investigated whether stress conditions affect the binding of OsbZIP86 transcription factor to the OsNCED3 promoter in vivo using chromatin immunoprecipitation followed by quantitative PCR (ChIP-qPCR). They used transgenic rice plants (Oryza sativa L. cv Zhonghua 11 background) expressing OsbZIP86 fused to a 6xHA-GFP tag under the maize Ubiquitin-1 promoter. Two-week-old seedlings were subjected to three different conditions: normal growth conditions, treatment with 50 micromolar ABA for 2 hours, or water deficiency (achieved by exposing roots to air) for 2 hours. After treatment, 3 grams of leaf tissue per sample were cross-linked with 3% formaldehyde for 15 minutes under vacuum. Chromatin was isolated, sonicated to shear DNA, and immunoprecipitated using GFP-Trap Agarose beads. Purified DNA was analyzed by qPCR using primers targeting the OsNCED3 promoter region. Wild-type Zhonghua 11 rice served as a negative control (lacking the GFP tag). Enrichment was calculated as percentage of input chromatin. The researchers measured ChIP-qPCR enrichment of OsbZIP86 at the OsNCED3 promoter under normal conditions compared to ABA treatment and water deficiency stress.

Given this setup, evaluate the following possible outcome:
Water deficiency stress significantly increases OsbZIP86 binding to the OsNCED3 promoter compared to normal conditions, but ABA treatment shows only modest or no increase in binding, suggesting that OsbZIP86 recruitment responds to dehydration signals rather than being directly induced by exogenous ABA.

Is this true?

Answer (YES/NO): NO